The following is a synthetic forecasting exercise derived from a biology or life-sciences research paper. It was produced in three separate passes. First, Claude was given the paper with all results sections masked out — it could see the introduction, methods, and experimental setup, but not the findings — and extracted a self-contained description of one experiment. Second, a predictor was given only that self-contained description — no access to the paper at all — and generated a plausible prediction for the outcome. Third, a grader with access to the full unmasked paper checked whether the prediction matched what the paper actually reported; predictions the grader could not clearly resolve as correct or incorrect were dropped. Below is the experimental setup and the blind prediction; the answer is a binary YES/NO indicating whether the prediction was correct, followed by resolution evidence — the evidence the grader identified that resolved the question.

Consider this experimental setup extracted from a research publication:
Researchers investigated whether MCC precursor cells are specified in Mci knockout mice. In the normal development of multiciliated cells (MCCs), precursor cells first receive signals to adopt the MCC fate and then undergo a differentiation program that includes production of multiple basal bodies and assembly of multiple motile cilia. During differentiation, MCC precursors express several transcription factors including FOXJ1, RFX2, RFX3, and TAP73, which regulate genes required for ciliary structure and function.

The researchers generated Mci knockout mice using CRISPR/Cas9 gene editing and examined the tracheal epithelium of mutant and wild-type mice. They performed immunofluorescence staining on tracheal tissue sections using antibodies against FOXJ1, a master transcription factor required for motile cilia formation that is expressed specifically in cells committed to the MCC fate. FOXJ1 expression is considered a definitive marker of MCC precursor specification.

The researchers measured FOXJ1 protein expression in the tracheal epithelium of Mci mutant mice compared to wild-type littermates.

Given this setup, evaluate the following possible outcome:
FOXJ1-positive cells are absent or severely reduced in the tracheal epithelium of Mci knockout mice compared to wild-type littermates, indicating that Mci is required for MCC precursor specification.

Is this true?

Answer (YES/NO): NO